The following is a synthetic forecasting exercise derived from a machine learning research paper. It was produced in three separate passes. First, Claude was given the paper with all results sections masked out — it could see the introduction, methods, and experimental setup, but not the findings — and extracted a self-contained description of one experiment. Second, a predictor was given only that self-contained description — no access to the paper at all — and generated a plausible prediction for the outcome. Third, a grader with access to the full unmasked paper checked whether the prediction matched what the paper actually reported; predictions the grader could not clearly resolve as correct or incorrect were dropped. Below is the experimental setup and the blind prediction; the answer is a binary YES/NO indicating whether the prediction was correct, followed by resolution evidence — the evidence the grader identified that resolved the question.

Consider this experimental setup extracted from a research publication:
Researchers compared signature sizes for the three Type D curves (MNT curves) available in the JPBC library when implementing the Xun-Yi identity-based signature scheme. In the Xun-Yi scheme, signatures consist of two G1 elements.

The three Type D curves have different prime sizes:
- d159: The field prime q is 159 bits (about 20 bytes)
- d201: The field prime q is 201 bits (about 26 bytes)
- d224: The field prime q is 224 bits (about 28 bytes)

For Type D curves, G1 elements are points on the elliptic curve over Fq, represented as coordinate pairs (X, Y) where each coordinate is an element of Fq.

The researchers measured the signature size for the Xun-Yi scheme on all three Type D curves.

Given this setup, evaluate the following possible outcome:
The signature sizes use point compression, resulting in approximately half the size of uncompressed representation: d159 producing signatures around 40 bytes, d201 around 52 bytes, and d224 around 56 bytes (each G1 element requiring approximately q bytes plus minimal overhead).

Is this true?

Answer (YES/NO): NO